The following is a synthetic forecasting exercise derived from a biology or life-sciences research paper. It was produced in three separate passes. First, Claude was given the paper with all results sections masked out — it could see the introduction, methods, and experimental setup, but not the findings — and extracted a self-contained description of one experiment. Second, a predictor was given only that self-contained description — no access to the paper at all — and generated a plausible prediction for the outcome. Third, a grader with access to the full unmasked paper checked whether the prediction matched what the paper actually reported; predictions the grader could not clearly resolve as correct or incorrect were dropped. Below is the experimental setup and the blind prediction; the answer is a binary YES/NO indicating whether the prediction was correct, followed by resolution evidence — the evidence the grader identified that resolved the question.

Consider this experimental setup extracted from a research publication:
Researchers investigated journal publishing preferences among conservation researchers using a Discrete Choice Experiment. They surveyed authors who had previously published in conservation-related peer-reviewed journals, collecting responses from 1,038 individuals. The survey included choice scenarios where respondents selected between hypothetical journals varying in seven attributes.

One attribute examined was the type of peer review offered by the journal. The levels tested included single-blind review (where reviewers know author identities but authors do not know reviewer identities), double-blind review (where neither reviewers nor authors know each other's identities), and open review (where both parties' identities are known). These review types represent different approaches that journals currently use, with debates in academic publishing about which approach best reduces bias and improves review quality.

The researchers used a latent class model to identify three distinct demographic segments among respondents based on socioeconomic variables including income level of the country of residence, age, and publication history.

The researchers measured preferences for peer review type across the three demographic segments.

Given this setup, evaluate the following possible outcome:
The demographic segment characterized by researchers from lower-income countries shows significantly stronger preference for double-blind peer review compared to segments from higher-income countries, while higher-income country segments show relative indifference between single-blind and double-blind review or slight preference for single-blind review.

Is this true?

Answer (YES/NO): NO